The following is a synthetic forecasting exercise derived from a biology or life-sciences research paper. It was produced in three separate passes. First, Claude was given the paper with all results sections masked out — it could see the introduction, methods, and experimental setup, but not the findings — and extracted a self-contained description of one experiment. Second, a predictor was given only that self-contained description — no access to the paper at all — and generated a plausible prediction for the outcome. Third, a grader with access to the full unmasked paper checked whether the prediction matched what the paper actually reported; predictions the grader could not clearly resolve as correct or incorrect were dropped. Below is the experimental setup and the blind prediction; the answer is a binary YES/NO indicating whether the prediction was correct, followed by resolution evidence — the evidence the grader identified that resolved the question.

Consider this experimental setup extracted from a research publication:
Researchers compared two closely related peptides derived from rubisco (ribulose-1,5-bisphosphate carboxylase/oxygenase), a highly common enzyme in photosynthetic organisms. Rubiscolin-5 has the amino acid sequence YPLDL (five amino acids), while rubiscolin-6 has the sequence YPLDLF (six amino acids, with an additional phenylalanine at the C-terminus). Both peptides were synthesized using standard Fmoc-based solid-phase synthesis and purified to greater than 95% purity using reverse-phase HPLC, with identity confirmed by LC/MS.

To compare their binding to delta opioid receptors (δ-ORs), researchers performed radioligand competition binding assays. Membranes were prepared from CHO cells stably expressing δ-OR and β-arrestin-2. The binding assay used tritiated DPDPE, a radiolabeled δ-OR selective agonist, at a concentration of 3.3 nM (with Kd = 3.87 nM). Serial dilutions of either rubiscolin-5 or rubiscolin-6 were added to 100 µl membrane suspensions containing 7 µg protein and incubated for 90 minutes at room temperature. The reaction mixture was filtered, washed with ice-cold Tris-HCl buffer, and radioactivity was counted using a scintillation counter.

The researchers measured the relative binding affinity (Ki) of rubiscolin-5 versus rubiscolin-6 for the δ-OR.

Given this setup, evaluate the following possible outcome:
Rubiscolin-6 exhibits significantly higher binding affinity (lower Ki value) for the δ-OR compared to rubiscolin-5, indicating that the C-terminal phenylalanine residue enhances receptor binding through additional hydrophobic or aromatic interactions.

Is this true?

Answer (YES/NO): YES